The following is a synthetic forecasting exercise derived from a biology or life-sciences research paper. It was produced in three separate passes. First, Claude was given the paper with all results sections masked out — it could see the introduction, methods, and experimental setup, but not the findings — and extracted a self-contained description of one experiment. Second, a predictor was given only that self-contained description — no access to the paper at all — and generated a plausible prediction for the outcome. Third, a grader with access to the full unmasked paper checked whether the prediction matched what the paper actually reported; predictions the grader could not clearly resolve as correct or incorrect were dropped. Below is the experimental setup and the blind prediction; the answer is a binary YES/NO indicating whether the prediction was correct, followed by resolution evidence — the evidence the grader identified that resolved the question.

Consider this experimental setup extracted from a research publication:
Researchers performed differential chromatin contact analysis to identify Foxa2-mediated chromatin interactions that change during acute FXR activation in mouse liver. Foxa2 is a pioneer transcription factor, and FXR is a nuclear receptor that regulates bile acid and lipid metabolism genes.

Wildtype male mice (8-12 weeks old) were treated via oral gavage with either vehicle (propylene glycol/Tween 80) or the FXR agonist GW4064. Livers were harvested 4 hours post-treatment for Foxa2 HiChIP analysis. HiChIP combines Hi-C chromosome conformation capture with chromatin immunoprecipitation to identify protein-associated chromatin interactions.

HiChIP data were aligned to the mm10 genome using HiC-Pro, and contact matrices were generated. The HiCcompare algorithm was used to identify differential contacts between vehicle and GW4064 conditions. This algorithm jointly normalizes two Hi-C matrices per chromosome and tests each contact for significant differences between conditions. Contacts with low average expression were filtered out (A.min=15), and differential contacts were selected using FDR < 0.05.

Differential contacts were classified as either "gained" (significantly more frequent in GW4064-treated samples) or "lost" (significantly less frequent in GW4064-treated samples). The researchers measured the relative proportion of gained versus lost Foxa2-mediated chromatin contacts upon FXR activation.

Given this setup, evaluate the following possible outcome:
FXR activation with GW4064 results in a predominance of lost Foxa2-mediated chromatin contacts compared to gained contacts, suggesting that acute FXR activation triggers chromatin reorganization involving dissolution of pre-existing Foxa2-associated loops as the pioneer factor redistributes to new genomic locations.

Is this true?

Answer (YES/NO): NO